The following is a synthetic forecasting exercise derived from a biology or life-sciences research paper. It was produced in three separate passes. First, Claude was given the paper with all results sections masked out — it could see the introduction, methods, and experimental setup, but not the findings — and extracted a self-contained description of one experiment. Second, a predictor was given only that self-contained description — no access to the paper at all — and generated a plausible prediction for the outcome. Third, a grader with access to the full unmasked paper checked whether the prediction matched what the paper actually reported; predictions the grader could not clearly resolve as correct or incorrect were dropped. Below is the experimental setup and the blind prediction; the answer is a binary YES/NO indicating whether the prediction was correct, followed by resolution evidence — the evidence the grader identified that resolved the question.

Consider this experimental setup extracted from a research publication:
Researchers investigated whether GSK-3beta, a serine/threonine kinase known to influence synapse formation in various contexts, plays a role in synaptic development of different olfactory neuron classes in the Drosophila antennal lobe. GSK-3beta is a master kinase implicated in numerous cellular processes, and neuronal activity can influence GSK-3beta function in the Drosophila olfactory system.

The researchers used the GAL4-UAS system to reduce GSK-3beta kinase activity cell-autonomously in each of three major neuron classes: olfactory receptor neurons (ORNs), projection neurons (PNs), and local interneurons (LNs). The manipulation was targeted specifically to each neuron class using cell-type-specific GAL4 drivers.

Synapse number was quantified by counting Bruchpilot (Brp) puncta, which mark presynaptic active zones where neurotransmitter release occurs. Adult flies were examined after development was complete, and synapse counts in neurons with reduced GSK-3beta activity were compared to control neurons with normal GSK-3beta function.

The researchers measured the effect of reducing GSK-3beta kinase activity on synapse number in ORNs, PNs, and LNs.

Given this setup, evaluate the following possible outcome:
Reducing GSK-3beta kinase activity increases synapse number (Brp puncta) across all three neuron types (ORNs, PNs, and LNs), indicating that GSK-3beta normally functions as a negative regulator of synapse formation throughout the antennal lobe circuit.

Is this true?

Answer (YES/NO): NO